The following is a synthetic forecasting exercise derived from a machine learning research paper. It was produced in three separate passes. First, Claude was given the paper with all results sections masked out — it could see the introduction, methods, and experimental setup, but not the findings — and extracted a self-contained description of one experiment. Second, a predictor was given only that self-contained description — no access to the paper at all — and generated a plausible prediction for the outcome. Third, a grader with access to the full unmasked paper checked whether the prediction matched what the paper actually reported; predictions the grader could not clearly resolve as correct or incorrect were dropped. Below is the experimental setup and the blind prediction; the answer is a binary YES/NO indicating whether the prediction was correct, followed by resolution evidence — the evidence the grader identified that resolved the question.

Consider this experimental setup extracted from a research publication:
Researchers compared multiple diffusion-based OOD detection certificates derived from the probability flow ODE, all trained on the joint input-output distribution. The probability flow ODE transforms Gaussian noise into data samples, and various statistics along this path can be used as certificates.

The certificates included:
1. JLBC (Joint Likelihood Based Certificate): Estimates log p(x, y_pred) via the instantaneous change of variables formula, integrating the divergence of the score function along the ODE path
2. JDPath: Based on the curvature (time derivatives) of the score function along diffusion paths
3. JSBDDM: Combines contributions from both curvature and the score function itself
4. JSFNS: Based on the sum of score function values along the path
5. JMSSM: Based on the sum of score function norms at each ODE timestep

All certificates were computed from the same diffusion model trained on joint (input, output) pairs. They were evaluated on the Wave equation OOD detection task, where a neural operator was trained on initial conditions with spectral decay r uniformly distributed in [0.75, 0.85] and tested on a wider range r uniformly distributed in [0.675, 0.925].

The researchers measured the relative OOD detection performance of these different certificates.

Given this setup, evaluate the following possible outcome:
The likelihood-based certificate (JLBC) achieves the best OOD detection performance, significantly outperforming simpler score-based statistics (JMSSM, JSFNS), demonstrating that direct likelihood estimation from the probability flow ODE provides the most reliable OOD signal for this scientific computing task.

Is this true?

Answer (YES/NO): NO